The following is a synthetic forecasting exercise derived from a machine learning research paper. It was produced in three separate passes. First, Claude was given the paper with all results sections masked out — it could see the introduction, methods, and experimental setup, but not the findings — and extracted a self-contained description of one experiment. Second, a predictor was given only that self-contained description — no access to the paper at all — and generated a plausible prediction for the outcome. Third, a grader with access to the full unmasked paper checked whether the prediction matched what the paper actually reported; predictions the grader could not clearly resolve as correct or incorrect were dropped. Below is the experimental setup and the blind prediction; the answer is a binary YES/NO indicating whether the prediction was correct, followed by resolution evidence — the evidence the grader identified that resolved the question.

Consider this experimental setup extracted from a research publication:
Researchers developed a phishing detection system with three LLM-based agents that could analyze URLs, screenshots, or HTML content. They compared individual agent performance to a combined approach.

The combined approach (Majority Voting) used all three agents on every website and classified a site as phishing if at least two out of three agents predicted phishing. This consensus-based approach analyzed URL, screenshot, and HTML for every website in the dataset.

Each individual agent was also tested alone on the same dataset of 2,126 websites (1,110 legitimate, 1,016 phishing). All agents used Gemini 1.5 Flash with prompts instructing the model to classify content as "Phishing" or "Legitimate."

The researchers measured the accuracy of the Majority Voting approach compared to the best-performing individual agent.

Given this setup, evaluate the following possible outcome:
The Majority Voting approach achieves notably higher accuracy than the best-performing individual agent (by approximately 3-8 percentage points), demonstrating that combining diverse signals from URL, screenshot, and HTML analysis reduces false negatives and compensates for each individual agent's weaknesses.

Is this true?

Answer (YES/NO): NO